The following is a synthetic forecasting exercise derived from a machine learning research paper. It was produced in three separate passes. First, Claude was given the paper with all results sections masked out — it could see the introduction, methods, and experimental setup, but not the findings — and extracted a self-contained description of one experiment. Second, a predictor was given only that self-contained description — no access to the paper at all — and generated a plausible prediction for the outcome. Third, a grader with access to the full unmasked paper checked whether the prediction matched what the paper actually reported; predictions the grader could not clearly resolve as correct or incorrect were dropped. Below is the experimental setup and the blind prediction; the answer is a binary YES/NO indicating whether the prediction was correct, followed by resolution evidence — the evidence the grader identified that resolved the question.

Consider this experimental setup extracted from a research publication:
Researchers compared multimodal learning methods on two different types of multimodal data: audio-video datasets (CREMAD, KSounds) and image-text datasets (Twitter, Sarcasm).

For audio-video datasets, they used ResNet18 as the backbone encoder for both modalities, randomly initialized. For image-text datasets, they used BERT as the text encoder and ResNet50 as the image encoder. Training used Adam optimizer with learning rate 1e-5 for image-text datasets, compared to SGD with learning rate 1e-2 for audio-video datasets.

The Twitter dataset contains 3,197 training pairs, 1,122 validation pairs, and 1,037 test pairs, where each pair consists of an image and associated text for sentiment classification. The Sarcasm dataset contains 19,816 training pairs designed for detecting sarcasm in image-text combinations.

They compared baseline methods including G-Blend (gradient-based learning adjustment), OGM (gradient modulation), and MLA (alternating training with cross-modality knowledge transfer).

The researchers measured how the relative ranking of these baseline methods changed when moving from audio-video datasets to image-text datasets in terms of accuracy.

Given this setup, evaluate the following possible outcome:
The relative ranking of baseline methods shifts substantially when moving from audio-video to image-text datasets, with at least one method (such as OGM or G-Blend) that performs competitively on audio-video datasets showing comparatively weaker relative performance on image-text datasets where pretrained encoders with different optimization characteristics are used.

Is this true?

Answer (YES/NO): NO